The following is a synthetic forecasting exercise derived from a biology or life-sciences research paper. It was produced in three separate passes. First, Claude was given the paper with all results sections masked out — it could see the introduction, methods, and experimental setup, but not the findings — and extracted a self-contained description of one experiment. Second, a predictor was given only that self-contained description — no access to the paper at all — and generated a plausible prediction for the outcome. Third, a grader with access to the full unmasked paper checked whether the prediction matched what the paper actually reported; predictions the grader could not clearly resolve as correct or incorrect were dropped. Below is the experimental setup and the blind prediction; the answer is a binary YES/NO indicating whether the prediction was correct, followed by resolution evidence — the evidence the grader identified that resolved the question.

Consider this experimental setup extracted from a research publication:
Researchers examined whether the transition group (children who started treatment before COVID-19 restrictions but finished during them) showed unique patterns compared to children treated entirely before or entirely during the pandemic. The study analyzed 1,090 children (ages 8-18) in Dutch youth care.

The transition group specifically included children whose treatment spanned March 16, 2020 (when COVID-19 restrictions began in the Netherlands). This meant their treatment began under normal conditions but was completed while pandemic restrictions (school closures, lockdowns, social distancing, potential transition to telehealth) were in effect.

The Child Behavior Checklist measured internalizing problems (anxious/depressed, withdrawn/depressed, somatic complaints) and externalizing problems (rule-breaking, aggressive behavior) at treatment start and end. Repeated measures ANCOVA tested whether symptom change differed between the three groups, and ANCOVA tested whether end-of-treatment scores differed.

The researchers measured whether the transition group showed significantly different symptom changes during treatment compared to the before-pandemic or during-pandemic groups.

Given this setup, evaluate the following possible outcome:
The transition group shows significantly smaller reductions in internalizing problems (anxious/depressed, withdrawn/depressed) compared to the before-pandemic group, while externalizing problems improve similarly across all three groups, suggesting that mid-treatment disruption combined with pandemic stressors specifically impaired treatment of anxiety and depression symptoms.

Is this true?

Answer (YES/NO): NO